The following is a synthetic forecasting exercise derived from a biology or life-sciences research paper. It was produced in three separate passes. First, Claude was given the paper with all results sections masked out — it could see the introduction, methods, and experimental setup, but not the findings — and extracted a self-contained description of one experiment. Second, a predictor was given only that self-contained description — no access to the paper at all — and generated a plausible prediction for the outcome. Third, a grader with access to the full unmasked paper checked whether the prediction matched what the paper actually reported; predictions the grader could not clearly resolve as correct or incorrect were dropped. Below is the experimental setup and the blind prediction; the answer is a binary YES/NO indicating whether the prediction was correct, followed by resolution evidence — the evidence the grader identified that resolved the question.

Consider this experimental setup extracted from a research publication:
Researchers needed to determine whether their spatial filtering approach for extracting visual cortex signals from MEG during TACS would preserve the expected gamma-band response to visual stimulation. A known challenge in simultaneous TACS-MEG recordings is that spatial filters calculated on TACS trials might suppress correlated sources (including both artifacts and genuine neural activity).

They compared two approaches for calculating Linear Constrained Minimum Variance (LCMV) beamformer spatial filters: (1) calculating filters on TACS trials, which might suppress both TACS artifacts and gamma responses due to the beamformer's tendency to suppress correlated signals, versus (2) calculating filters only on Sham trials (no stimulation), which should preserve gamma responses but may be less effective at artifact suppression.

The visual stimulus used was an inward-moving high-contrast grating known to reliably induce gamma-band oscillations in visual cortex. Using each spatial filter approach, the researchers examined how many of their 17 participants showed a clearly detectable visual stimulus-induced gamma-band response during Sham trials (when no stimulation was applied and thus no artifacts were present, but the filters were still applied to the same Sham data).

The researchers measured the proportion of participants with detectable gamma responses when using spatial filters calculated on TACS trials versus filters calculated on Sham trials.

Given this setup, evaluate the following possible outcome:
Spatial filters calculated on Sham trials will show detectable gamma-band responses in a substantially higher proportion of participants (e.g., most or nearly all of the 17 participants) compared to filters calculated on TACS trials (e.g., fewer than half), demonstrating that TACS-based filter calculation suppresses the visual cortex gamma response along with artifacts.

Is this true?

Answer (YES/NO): YES